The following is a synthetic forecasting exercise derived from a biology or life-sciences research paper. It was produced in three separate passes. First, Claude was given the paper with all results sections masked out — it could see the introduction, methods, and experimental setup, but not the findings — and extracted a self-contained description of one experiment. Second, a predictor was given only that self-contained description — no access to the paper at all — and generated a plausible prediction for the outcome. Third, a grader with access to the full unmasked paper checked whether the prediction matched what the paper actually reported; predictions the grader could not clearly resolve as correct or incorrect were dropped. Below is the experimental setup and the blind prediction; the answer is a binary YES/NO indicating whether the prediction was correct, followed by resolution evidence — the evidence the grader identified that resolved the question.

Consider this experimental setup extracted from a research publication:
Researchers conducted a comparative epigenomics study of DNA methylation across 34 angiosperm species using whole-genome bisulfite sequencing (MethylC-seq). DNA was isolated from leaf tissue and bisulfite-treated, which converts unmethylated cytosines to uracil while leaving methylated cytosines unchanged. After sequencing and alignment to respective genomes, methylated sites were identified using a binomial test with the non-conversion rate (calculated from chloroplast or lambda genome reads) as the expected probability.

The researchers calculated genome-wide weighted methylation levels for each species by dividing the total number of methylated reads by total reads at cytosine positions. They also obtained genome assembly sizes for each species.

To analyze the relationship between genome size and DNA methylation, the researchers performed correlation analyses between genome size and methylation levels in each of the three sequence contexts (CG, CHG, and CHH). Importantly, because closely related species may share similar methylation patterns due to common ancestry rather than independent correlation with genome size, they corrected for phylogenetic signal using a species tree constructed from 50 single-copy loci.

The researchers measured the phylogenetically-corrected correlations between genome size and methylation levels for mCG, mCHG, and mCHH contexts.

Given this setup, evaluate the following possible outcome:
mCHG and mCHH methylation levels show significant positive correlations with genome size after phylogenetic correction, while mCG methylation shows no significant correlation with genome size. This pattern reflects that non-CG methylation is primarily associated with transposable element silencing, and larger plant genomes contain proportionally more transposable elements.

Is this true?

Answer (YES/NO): NO